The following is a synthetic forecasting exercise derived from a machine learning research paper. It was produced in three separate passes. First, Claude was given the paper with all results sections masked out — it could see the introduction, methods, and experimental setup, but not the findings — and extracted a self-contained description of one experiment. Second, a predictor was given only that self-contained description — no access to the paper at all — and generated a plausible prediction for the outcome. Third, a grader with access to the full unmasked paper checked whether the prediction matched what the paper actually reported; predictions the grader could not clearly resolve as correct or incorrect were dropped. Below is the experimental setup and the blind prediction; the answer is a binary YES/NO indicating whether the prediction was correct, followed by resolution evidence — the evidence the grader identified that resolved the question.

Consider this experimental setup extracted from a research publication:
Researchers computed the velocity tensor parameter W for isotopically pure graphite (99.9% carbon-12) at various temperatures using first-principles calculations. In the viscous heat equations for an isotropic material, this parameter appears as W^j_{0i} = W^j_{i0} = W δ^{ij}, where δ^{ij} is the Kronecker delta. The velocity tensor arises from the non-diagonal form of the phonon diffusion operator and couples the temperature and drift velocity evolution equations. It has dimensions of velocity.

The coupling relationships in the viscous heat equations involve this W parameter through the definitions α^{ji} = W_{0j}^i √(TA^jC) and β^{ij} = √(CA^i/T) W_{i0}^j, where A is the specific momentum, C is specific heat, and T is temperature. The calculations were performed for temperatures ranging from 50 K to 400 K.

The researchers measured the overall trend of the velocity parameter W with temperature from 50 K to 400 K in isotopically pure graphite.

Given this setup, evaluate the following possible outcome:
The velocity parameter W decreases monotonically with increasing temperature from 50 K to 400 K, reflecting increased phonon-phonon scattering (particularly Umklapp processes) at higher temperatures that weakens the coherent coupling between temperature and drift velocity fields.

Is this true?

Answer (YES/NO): NO